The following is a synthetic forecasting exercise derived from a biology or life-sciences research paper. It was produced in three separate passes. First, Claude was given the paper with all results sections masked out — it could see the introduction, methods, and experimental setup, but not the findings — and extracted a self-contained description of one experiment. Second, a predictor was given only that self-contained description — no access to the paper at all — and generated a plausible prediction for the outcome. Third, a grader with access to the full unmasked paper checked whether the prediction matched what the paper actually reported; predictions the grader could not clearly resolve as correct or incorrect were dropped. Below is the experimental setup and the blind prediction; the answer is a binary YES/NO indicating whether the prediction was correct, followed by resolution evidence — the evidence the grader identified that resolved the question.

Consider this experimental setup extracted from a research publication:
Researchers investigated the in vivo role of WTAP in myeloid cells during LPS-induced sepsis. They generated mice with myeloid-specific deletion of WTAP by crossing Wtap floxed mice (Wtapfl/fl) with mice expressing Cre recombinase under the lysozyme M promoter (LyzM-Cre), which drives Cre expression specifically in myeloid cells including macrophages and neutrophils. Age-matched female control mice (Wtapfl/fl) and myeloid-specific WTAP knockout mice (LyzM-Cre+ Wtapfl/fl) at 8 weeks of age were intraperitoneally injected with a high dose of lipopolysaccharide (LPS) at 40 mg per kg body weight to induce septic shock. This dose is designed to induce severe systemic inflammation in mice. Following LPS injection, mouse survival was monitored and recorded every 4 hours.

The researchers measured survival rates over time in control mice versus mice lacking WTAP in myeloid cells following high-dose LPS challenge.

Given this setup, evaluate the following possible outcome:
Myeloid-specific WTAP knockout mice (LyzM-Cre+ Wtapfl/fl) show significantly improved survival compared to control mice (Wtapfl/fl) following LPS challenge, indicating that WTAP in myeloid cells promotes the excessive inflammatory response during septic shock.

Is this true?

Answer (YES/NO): YES